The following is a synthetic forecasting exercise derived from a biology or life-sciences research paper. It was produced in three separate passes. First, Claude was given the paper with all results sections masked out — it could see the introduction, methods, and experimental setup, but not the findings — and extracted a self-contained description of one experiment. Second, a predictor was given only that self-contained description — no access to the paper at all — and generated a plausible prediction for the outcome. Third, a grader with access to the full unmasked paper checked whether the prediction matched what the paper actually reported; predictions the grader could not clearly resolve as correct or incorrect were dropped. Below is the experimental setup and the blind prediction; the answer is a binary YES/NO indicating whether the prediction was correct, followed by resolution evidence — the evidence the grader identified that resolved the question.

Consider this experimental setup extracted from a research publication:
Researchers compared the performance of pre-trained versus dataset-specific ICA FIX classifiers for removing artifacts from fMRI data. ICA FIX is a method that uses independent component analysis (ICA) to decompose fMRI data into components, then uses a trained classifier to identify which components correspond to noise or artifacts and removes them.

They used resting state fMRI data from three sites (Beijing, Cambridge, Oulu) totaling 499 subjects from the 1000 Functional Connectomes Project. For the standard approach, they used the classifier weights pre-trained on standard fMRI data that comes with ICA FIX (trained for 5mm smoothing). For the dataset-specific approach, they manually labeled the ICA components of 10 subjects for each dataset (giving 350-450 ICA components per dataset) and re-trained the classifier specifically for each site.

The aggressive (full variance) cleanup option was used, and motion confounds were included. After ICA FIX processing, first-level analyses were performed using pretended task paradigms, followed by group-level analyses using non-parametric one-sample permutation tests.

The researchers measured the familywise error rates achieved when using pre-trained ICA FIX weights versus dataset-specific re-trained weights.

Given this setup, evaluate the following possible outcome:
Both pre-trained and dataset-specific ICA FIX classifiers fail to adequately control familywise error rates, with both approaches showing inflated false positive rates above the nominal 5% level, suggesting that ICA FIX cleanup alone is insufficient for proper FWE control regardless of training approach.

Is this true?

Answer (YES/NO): NO